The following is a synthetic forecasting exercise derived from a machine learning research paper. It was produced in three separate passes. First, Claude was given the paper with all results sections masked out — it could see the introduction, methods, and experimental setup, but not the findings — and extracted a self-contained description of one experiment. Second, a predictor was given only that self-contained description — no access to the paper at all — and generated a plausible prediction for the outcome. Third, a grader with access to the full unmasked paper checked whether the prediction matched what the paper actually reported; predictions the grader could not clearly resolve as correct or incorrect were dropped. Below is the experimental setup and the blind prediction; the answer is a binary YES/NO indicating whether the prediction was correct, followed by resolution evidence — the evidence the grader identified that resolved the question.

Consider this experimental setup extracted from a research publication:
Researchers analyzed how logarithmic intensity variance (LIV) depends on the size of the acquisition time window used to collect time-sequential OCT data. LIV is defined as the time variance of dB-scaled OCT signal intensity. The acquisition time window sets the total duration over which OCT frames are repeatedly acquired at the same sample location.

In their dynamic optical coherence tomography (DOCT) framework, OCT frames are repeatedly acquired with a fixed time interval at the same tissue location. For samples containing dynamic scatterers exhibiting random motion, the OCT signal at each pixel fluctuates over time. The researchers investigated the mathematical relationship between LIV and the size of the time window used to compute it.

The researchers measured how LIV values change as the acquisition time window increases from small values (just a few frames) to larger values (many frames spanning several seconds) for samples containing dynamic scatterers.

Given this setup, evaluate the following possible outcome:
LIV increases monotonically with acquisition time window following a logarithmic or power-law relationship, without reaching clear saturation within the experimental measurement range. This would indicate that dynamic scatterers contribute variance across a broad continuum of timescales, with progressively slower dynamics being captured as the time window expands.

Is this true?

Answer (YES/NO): NO